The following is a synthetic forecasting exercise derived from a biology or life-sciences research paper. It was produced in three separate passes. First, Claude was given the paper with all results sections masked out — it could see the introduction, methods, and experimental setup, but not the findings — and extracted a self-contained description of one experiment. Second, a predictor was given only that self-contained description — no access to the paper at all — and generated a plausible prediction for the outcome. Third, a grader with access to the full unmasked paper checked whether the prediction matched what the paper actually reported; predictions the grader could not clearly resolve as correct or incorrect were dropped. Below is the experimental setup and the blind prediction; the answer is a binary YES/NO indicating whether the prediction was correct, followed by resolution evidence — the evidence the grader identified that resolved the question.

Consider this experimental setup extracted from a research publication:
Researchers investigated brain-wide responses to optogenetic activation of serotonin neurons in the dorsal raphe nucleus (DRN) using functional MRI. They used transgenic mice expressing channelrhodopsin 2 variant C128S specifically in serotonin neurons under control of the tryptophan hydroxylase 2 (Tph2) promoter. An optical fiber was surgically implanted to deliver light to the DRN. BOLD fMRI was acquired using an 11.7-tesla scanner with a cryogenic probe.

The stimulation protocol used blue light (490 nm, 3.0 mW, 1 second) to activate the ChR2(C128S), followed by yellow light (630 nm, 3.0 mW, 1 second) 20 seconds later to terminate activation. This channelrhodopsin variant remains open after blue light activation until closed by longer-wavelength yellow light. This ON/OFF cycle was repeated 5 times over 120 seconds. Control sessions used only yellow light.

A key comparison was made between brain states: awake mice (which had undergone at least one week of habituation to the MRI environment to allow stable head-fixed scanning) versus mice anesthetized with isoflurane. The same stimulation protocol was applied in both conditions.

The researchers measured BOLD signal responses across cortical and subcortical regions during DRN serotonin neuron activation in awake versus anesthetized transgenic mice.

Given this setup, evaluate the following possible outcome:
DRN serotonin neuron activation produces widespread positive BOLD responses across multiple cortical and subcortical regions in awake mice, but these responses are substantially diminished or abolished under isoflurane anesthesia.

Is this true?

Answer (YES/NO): NO